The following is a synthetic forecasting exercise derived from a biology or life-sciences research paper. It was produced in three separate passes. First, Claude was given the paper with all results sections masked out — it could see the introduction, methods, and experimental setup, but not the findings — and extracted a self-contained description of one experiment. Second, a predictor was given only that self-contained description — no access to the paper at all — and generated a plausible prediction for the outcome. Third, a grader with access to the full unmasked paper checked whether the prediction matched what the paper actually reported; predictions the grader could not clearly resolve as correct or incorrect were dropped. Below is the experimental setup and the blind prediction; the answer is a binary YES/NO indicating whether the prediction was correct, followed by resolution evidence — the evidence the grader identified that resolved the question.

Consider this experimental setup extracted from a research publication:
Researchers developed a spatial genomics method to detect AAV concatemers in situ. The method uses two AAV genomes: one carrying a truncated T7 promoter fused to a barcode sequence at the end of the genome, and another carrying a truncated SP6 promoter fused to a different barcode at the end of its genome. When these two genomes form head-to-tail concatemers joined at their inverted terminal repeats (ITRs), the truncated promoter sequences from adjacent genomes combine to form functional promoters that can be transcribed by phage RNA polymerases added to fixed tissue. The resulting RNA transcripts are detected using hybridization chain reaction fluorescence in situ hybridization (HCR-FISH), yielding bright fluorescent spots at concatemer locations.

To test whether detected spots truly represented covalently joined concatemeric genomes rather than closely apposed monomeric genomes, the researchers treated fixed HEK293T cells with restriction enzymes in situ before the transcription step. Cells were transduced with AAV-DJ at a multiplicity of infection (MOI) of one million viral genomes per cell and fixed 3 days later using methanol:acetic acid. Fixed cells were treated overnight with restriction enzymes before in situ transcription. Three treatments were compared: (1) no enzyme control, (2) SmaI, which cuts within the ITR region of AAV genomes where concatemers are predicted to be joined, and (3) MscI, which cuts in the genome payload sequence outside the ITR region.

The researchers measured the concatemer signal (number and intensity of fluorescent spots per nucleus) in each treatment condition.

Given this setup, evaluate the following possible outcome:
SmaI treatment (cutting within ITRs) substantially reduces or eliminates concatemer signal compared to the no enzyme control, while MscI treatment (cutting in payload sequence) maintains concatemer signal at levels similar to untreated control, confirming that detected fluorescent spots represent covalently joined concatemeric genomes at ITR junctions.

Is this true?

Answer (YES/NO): NO